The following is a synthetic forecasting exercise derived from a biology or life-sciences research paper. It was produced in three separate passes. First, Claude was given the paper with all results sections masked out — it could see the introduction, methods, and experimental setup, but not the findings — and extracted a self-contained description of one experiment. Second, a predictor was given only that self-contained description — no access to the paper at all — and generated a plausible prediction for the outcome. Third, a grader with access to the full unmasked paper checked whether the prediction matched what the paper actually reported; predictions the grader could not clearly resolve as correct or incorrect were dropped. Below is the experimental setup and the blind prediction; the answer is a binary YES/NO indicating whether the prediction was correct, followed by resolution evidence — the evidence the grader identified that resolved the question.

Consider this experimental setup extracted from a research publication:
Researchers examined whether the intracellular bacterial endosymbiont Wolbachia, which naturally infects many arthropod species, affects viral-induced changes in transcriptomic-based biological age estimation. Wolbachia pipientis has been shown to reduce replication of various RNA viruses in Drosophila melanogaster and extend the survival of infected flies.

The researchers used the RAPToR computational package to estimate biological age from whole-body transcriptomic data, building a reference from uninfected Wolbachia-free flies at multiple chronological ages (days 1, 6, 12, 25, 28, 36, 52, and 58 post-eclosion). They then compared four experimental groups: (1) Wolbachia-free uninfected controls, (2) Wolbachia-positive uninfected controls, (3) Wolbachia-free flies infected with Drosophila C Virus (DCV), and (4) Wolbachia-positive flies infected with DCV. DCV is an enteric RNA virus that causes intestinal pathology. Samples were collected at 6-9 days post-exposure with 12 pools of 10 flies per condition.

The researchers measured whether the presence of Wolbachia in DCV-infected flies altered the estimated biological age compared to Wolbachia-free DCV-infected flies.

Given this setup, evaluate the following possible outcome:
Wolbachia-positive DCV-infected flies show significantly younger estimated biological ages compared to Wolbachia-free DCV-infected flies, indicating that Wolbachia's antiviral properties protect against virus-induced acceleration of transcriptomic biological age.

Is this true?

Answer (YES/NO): YES